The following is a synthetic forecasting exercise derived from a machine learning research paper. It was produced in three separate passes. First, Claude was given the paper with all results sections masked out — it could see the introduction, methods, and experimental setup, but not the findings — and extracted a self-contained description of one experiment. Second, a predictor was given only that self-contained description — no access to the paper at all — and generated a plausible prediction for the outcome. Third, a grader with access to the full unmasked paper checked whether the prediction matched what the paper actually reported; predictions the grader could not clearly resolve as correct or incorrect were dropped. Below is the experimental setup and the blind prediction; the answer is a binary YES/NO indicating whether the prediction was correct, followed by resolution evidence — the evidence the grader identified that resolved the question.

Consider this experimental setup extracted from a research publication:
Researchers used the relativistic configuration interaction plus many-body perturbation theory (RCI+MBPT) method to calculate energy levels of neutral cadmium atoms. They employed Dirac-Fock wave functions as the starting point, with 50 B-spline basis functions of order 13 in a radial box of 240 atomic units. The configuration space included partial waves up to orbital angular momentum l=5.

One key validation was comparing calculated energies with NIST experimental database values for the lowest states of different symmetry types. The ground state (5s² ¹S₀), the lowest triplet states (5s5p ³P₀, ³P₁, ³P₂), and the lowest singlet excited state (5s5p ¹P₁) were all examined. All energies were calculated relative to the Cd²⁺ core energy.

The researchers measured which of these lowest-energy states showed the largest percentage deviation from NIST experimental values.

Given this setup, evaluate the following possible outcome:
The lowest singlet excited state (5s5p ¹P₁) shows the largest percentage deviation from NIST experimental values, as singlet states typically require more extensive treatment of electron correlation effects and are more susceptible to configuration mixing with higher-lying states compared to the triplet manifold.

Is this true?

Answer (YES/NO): YES